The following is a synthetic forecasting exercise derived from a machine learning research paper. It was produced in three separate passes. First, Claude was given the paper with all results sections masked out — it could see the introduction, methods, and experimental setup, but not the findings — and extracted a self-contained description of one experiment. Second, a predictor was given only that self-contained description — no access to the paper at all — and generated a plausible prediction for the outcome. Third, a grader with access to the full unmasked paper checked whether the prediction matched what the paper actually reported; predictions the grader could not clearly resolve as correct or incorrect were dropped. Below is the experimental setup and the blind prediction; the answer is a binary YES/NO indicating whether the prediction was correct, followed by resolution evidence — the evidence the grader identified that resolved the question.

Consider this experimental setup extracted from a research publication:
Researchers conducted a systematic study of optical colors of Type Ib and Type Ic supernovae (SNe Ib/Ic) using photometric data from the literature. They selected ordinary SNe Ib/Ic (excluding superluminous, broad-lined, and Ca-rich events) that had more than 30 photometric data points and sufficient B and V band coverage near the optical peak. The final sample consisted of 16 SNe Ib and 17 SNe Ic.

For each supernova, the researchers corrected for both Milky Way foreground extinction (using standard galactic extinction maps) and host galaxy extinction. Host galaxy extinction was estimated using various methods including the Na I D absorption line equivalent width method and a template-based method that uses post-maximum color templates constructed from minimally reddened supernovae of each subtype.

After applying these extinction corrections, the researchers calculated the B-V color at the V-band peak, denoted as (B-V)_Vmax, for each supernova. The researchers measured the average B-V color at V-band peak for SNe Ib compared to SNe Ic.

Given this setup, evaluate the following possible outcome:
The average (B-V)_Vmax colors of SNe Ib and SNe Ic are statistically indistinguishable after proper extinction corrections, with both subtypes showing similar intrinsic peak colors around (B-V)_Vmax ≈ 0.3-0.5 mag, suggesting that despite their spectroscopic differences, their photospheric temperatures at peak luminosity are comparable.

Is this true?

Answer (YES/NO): NO